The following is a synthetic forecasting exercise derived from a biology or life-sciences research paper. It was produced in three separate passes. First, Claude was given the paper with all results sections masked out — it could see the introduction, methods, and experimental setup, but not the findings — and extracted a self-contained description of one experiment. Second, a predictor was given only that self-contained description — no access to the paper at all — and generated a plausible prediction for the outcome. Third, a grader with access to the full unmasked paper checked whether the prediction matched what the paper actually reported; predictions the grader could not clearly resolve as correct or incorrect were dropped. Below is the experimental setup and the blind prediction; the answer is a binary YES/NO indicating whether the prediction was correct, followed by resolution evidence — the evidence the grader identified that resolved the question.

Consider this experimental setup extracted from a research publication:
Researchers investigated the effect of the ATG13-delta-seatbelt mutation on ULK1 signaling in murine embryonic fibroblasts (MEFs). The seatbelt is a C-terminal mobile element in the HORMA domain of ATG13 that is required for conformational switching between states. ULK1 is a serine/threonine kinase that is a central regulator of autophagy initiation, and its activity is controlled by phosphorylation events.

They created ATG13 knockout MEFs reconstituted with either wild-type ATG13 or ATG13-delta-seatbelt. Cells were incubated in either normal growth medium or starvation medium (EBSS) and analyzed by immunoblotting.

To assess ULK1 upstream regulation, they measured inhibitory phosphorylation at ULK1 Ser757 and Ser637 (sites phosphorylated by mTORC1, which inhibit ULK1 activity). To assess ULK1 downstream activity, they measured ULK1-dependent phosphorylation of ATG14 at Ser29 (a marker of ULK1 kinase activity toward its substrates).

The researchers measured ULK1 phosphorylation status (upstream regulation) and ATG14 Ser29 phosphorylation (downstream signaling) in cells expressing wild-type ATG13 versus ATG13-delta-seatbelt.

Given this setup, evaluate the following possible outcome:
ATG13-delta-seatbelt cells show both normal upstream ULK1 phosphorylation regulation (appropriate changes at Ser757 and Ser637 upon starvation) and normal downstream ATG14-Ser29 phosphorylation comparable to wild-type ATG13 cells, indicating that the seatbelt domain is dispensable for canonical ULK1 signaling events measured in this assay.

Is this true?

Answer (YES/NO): NO